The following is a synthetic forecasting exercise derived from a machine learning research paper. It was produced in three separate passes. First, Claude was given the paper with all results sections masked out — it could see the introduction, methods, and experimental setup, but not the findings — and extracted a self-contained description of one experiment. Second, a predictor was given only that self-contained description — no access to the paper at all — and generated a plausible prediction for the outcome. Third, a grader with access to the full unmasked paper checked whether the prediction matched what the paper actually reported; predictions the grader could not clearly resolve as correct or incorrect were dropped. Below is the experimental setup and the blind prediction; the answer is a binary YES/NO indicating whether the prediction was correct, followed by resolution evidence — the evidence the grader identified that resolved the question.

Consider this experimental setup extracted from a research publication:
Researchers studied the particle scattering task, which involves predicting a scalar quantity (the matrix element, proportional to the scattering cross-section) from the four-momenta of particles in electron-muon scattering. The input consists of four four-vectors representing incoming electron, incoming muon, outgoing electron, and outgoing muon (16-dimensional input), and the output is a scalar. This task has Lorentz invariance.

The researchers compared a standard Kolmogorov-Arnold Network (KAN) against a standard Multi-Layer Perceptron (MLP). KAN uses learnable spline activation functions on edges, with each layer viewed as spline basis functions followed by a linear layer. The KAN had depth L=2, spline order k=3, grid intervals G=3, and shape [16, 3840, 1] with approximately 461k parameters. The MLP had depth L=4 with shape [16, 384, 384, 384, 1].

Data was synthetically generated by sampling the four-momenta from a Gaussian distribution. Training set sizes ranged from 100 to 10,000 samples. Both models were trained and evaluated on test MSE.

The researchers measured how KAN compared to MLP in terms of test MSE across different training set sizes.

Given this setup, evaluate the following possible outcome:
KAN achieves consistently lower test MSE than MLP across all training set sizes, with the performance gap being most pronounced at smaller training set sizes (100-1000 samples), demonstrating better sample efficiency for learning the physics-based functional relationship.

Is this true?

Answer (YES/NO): NO